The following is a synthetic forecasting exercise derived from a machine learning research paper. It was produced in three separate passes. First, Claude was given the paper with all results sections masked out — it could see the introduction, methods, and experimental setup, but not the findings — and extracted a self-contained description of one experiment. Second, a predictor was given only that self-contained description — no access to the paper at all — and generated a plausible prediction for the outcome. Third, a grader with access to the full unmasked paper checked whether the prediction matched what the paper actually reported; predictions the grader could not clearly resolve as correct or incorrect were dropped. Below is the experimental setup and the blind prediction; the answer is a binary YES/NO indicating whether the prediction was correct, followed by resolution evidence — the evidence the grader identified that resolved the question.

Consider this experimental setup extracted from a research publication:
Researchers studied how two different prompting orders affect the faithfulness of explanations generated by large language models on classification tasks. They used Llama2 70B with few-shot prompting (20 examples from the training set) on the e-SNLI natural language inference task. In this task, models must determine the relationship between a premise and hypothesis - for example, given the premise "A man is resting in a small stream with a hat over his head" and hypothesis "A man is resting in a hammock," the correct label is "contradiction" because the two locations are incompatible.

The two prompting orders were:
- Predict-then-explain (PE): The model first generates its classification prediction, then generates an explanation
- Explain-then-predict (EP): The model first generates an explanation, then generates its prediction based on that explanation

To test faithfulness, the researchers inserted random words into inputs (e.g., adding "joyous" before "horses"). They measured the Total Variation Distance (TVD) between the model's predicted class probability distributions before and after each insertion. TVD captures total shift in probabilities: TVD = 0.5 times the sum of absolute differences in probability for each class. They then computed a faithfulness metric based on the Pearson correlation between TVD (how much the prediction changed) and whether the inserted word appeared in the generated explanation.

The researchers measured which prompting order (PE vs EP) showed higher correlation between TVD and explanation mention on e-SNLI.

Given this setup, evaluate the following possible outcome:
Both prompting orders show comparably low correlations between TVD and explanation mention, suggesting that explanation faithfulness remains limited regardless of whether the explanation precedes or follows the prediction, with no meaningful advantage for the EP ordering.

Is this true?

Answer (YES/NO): NO